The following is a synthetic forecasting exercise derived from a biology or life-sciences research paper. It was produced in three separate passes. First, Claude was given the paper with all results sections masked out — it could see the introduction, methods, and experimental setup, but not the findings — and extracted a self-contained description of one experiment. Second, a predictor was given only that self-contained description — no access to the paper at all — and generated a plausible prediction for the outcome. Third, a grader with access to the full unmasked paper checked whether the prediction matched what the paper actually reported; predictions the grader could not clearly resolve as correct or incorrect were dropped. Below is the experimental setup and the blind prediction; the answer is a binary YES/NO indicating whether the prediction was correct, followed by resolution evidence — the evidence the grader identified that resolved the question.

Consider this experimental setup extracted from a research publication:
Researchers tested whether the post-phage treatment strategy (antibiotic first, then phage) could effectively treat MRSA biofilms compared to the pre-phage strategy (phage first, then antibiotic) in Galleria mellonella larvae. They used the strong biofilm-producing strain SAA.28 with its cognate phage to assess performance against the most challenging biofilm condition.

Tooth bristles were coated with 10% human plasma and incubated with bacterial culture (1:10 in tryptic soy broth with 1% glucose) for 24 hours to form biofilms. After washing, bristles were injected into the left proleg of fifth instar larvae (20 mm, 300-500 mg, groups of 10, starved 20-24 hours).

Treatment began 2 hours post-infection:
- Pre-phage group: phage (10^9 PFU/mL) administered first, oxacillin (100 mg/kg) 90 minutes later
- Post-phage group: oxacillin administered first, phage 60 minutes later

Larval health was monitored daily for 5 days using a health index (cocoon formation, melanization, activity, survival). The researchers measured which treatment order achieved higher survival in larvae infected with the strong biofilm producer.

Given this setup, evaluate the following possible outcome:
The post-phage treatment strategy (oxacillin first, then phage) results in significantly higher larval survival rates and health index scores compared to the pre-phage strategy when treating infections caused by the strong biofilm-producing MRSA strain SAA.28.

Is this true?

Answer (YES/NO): NO